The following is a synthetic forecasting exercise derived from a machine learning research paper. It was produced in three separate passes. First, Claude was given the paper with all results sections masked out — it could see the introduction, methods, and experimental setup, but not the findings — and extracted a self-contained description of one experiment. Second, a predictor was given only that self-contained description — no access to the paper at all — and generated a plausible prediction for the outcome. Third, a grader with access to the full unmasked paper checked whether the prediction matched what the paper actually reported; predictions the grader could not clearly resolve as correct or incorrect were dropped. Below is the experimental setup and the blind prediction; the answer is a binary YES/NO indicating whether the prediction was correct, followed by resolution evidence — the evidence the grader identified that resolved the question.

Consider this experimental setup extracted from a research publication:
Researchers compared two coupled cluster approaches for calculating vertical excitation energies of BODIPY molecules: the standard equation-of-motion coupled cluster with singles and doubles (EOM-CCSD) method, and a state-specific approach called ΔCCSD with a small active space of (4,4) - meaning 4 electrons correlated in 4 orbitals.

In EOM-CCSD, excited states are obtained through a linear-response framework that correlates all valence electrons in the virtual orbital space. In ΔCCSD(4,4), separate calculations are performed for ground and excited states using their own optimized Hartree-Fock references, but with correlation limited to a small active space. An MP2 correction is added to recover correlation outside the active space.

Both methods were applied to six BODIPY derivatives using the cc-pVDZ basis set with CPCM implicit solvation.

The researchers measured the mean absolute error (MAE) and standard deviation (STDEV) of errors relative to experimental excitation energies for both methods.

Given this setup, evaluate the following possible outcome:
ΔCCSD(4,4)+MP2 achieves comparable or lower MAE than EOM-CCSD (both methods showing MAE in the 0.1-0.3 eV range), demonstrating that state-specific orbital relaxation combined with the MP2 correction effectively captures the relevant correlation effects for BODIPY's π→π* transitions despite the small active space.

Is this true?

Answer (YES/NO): NO